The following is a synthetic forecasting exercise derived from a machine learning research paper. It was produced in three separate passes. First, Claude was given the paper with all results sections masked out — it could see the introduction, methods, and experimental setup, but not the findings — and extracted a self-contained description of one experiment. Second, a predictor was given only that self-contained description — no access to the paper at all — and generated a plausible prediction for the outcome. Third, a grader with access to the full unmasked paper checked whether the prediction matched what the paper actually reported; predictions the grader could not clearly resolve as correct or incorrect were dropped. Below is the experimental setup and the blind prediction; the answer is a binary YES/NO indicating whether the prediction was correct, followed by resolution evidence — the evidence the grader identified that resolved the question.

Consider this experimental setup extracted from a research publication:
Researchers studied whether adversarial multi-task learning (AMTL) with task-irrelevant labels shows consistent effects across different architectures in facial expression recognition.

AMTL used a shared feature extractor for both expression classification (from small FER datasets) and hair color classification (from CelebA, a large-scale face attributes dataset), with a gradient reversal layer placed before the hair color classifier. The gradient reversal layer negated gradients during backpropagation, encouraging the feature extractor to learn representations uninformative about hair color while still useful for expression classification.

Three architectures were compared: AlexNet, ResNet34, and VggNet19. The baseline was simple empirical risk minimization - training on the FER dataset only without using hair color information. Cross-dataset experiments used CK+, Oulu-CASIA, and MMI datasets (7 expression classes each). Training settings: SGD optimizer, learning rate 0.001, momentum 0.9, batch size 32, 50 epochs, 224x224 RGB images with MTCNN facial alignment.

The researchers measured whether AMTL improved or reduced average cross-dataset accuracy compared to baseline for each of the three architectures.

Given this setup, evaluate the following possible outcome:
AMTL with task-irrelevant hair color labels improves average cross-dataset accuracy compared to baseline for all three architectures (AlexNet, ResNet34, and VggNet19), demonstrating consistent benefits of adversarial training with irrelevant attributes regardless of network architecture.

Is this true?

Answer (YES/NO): NO